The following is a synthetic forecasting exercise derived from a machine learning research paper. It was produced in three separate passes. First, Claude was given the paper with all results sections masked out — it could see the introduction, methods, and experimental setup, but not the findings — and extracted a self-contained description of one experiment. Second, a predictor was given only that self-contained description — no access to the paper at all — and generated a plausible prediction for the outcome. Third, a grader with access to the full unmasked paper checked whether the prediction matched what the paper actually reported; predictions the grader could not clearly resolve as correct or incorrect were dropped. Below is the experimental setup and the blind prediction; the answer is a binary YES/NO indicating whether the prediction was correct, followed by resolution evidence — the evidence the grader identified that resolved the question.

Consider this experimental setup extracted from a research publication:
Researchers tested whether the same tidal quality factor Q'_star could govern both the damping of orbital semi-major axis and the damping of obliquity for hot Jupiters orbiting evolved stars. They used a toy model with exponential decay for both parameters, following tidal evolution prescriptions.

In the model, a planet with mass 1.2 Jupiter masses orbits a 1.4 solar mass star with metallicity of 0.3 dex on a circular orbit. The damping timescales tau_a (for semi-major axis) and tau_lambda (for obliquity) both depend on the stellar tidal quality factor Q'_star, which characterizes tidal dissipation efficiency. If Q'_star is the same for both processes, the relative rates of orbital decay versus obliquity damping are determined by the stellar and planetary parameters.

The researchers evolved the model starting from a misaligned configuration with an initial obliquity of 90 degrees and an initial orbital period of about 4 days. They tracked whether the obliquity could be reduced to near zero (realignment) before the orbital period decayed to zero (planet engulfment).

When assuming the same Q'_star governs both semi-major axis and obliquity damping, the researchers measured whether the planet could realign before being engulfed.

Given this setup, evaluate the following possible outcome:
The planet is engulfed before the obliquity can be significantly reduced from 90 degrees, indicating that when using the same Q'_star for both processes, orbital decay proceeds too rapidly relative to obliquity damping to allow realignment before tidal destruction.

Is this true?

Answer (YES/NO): YES